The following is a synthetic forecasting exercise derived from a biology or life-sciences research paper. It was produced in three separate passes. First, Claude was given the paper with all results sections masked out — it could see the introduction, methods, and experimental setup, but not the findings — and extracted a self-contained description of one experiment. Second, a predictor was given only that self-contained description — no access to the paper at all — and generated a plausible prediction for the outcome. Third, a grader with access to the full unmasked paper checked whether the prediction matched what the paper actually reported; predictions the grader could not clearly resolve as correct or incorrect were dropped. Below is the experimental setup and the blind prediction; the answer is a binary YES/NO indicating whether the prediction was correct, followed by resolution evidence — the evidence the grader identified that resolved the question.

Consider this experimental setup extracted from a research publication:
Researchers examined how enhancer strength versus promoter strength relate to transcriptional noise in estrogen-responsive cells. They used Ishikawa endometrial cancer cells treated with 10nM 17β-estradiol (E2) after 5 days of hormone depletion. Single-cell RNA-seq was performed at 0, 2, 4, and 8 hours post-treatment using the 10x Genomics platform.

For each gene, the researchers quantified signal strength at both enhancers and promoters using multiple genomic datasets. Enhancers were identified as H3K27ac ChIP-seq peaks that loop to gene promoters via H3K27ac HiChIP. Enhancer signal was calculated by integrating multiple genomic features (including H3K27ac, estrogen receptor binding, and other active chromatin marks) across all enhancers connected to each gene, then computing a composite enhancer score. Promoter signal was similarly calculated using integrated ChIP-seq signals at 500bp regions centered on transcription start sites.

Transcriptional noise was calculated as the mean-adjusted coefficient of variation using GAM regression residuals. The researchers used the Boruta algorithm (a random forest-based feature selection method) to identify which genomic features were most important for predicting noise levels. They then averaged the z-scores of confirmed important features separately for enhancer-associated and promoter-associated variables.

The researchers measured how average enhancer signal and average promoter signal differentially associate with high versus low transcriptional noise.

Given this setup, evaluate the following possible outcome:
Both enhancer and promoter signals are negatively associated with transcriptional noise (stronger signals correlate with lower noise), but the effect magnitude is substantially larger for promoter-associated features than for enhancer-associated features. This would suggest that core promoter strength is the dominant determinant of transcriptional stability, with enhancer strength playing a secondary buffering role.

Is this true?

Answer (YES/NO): NO